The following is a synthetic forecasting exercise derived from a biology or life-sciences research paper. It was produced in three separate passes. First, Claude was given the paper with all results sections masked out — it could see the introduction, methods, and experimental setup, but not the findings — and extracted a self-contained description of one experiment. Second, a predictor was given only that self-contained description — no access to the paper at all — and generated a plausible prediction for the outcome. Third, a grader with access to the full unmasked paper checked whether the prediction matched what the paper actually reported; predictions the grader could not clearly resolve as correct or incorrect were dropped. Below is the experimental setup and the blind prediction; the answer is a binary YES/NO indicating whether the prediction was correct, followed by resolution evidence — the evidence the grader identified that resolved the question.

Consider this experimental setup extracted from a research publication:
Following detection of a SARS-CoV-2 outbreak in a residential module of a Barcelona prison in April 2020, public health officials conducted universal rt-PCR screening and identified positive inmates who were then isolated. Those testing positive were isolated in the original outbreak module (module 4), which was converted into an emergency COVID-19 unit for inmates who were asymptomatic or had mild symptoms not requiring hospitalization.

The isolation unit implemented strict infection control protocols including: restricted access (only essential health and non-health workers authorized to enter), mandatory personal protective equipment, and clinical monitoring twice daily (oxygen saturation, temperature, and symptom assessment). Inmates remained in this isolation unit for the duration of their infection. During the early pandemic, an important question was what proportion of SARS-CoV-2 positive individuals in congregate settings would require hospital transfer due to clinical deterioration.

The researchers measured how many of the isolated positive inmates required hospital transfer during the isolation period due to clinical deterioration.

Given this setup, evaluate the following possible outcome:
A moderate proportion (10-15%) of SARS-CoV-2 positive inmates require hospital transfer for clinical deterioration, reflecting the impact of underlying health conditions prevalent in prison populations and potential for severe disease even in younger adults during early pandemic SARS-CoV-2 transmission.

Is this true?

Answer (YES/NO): NO